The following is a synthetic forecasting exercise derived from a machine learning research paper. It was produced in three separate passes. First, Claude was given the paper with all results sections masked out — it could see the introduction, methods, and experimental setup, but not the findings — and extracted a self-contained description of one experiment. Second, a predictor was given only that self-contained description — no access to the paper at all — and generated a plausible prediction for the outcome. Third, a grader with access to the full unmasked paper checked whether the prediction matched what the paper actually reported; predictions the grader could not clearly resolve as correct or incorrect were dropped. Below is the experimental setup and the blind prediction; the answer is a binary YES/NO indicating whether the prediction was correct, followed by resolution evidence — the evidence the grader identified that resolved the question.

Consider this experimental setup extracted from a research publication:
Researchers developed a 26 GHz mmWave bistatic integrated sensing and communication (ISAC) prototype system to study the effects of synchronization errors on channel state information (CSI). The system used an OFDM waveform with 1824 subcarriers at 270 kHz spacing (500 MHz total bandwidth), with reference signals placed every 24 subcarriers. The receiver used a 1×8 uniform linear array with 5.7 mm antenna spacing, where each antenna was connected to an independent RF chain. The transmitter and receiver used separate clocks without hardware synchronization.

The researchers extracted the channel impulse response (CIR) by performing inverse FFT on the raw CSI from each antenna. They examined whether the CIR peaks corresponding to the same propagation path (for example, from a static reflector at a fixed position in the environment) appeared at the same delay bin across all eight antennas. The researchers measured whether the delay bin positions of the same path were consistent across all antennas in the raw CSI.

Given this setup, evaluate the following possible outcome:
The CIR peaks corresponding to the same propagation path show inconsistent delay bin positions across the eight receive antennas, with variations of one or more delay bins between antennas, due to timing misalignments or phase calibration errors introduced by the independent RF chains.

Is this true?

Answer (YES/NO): YES